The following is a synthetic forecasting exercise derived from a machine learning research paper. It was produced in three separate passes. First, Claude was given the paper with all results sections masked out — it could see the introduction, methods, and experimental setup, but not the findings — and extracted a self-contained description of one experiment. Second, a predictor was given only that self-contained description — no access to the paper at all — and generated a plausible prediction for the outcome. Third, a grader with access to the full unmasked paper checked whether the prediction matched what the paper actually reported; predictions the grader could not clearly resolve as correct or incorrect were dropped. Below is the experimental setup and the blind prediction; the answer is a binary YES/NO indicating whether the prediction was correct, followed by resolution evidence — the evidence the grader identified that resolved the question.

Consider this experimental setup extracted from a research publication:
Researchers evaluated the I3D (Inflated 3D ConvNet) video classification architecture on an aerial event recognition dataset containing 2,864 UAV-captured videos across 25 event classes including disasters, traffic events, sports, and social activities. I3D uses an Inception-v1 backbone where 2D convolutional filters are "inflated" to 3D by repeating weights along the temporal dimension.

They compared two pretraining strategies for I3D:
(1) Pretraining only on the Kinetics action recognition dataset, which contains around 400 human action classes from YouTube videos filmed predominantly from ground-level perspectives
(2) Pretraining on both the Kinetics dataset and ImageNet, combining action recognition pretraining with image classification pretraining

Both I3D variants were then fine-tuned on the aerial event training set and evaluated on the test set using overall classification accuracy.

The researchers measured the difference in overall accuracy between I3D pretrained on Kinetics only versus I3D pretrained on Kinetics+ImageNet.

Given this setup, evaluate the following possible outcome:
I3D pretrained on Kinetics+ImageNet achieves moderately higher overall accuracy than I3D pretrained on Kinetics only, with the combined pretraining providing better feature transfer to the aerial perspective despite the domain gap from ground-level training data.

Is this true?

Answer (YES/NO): YES